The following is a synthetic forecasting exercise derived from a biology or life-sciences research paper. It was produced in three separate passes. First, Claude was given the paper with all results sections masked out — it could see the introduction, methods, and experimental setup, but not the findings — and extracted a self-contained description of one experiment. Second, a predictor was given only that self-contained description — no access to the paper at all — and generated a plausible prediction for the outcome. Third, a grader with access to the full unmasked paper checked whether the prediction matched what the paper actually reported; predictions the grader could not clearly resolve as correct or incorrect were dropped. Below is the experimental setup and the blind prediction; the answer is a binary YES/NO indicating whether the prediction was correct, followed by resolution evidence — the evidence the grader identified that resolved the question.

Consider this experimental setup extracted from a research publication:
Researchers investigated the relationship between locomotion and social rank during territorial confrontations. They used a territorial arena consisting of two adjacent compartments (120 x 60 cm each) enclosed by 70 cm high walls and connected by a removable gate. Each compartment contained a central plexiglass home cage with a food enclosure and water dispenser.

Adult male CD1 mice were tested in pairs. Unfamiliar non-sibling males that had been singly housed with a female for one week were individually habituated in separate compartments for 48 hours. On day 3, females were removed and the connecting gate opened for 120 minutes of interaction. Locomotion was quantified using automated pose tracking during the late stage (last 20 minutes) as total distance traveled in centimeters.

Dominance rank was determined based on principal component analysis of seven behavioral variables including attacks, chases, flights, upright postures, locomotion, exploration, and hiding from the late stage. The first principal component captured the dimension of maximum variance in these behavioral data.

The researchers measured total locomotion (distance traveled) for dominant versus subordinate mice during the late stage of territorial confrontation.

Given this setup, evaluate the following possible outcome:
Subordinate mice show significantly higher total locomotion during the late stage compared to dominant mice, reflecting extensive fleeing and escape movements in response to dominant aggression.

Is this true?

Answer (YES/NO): NO